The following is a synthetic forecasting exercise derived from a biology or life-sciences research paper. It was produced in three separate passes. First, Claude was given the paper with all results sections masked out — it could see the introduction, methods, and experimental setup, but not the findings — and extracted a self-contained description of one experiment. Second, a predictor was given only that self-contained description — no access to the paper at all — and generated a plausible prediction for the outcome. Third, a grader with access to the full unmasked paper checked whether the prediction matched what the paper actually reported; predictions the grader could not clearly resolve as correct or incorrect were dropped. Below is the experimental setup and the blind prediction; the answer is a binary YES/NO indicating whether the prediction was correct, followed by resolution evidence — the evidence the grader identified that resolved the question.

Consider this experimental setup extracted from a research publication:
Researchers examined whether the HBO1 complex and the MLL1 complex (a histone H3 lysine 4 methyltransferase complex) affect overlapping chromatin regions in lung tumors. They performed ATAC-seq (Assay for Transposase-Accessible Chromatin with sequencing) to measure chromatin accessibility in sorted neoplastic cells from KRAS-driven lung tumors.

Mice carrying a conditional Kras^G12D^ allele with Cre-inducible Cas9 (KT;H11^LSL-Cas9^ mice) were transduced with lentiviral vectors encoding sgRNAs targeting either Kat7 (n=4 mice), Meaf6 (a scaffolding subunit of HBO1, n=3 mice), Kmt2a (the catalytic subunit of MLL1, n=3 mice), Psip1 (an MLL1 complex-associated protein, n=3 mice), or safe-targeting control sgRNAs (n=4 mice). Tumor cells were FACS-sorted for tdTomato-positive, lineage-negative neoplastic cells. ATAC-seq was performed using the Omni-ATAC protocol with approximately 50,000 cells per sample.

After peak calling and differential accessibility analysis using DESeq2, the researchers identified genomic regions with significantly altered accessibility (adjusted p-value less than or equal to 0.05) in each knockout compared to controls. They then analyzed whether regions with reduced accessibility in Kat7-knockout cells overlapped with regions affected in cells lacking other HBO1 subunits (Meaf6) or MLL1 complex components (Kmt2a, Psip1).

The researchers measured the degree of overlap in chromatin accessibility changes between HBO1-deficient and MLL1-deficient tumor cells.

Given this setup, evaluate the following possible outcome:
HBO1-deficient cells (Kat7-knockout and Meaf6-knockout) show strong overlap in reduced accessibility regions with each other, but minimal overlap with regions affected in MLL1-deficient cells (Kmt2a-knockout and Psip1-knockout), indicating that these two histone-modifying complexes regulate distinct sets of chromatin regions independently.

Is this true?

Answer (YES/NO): NO